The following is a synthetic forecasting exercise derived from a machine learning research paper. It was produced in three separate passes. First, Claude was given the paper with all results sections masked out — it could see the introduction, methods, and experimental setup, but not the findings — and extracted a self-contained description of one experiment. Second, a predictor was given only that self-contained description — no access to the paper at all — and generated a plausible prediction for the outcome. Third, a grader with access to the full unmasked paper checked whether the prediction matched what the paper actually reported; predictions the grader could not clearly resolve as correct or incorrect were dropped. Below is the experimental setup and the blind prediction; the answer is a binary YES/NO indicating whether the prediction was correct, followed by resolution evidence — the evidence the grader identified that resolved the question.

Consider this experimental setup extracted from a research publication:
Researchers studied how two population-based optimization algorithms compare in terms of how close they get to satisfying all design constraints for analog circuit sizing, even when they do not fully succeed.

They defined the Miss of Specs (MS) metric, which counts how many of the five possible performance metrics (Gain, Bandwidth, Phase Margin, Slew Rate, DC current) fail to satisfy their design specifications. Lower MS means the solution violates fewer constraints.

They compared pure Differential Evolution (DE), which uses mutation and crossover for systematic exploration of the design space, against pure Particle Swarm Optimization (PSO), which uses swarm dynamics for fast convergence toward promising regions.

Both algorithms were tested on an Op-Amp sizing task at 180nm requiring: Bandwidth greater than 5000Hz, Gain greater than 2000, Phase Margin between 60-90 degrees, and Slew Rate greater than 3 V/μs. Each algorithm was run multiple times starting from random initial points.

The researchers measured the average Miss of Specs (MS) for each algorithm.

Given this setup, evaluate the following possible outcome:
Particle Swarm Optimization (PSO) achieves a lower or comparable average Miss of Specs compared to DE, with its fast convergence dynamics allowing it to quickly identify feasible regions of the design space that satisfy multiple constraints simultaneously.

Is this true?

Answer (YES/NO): NO